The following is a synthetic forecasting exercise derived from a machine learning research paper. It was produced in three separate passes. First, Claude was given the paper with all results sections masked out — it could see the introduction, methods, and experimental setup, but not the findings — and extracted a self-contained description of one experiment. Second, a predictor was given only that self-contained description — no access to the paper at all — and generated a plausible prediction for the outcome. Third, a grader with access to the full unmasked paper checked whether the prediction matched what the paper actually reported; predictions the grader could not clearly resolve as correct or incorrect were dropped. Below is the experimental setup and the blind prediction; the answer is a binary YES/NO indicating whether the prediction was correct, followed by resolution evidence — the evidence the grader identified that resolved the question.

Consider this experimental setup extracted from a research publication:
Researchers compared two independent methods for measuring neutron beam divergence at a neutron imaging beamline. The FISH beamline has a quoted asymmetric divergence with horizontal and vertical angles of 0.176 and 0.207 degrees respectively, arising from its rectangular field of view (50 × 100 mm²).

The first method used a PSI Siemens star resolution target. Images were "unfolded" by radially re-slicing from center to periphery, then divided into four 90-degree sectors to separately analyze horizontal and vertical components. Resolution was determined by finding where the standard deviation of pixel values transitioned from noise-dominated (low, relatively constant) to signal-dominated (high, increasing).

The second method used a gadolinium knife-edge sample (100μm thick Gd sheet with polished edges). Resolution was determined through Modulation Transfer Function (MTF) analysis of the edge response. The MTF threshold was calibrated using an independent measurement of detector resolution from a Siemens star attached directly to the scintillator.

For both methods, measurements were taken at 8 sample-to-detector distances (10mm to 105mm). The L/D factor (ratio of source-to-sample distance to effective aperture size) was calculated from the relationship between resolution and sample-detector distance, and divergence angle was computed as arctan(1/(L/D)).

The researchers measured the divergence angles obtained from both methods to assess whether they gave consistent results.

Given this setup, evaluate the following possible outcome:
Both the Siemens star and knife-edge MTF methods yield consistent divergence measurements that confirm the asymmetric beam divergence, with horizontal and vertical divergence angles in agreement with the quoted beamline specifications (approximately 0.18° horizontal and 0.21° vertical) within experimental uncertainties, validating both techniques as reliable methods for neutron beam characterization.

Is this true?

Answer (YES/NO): NO